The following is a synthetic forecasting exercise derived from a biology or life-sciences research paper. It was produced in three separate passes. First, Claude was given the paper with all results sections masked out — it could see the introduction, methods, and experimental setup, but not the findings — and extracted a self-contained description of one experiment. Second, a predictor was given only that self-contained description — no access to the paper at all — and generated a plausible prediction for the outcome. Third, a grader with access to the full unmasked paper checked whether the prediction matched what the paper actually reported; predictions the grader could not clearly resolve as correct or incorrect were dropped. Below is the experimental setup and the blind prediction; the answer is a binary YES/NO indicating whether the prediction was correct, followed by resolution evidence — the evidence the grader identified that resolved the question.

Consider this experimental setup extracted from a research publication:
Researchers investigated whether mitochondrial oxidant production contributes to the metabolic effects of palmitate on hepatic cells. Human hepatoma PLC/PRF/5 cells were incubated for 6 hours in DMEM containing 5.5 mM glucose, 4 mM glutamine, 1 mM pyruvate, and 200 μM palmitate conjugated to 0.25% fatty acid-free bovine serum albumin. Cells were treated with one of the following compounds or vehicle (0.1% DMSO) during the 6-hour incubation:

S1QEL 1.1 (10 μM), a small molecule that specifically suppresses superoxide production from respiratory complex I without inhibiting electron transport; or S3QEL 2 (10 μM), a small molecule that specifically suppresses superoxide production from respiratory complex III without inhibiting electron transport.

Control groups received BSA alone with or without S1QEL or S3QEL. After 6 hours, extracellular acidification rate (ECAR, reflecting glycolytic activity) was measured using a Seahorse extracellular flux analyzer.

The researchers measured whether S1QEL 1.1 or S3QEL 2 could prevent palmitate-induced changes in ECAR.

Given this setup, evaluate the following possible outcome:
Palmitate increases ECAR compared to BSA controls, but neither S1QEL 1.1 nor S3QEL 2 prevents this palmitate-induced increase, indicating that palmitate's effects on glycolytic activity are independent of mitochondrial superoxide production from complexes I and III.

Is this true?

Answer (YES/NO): NO